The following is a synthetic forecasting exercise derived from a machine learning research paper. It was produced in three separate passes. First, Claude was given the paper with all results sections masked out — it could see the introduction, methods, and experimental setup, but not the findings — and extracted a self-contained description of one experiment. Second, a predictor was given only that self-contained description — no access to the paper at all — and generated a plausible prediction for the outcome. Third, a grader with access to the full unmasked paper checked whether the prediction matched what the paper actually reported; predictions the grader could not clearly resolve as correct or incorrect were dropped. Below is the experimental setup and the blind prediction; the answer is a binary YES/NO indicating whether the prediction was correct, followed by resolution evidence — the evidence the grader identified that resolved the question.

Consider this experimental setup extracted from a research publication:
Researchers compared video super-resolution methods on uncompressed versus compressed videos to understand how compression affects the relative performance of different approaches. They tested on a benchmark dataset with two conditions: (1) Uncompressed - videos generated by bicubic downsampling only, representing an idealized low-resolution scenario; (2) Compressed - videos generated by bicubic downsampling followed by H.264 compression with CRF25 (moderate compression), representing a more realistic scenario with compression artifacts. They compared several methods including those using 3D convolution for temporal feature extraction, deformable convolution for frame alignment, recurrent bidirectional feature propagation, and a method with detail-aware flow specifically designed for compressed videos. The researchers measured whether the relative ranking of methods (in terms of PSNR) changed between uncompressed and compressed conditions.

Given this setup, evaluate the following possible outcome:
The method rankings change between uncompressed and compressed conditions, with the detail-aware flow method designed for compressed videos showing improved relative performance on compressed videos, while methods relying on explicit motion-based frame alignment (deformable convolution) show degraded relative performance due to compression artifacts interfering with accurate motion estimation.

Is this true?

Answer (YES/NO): YES